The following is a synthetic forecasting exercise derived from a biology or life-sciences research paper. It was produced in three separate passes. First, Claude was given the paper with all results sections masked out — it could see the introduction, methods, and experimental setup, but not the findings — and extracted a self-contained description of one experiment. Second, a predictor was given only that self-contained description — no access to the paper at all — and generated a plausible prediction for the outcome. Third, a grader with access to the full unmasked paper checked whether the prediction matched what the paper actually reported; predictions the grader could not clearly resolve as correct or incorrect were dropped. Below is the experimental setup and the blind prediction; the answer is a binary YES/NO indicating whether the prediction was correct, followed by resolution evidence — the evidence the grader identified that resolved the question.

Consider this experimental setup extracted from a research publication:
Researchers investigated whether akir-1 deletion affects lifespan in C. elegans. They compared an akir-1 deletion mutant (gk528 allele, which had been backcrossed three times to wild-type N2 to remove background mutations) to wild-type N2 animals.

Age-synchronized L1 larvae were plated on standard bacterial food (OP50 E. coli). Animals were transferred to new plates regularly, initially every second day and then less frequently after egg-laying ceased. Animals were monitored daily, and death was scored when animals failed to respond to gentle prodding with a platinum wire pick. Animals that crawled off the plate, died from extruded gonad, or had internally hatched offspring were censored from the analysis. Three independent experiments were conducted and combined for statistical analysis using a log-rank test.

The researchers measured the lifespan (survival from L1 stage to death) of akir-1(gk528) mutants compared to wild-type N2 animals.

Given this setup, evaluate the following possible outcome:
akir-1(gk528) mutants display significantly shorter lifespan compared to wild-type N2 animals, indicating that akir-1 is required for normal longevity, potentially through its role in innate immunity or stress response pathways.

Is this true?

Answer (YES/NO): YES